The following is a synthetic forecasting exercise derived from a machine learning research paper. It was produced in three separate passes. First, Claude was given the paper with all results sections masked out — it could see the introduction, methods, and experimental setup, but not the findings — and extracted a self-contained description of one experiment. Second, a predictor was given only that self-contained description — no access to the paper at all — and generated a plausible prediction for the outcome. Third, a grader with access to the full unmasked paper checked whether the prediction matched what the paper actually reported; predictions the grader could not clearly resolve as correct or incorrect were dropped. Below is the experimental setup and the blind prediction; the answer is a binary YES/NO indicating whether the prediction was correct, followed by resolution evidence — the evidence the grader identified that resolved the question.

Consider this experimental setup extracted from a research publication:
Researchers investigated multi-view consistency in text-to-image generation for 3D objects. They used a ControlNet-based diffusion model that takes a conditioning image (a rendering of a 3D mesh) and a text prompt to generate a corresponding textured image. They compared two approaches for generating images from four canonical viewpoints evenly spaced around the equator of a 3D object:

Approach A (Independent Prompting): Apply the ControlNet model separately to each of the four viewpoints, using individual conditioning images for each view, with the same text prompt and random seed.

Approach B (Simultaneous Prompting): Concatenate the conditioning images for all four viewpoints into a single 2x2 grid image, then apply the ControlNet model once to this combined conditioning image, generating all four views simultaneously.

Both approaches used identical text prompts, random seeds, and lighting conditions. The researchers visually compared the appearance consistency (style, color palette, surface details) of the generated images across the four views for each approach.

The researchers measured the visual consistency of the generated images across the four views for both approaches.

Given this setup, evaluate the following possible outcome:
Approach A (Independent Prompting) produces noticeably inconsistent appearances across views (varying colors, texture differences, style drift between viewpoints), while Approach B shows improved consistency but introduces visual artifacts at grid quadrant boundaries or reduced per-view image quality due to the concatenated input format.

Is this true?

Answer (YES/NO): NO